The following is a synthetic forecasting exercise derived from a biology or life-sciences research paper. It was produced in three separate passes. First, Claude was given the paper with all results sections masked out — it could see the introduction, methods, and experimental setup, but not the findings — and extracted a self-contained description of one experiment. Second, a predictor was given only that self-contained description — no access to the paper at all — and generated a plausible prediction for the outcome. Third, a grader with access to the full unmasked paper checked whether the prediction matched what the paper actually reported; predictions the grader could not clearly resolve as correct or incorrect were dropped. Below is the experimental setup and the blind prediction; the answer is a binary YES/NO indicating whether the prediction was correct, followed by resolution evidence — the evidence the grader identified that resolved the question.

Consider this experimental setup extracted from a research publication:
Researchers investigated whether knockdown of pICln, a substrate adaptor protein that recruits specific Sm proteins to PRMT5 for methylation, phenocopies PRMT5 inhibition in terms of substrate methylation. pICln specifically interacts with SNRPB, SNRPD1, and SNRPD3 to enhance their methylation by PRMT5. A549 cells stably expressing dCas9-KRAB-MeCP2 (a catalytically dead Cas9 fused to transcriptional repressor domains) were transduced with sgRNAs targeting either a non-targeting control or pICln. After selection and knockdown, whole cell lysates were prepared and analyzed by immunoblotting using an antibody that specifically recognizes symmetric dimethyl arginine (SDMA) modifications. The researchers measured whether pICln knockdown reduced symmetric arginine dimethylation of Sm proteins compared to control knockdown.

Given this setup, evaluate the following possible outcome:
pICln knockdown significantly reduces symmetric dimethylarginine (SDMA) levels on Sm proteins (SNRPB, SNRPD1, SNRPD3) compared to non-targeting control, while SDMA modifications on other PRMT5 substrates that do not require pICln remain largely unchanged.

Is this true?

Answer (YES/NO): NO